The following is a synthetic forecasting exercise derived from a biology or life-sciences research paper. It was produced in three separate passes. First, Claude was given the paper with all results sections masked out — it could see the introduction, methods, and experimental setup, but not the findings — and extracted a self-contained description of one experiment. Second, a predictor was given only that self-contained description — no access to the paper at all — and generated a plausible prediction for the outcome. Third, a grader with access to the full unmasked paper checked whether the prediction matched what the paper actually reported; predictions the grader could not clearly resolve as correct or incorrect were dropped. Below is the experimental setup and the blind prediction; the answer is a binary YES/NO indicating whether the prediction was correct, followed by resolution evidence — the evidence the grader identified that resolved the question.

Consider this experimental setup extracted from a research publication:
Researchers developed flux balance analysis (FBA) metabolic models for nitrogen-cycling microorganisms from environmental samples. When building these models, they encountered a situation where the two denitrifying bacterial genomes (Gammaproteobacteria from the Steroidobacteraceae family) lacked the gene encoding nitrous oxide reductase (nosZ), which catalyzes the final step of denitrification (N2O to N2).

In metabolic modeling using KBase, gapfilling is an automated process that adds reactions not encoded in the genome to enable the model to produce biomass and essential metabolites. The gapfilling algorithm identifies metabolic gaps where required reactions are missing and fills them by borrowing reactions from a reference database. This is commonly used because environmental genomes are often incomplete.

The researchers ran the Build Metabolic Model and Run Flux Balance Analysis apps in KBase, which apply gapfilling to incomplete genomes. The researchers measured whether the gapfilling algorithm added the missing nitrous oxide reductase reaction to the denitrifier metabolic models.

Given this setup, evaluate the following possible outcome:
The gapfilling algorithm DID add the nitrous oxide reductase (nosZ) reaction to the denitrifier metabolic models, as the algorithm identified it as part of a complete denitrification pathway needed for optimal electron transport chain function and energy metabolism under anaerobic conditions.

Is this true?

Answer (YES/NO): YES